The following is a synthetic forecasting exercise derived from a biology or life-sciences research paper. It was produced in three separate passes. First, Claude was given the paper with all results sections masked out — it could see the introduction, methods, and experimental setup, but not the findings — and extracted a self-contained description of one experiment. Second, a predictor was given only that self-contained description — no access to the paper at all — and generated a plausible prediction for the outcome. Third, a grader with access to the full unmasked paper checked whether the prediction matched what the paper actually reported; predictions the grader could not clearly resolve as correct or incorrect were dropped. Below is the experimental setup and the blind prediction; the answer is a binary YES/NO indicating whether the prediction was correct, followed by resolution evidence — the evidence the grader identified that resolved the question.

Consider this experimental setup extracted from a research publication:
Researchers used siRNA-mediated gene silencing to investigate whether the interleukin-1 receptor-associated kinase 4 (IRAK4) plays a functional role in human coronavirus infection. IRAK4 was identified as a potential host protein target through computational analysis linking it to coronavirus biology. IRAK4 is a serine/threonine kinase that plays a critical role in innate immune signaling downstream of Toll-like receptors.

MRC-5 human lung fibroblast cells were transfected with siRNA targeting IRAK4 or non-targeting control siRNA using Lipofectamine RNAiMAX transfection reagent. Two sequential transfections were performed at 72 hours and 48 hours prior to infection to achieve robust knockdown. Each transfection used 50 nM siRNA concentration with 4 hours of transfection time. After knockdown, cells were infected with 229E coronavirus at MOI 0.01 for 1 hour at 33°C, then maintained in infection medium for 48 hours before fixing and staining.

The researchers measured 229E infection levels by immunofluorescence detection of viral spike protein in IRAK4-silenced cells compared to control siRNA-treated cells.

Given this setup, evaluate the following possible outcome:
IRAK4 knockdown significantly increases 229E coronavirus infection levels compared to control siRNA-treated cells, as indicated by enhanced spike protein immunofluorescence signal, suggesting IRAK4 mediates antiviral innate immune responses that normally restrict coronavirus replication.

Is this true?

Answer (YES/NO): NO